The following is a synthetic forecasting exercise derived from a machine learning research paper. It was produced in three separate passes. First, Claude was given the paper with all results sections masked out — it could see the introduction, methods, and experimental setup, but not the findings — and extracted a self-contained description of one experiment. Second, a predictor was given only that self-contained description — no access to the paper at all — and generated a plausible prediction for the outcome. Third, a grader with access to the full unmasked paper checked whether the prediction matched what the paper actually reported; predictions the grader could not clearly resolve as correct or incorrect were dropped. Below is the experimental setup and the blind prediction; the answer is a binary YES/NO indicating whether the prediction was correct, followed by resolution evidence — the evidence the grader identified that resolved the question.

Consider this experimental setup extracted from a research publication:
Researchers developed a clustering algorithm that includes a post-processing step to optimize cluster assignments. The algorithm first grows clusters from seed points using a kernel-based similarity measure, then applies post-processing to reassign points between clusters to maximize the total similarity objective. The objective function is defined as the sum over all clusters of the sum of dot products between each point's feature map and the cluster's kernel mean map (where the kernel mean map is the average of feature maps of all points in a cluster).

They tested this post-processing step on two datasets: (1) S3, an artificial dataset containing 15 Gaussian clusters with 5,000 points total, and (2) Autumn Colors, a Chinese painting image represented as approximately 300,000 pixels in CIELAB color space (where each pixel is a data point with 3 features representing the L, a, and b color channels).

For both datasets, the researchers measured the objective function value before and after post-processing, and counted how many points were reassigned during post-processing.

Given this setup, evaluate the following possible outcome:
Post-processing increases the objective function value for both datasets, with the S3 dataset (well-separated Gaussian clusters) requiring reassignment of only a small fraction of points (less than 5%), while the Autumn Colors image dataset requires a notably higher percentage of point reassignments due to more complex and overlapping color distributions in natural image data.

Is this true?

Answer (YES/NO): NO